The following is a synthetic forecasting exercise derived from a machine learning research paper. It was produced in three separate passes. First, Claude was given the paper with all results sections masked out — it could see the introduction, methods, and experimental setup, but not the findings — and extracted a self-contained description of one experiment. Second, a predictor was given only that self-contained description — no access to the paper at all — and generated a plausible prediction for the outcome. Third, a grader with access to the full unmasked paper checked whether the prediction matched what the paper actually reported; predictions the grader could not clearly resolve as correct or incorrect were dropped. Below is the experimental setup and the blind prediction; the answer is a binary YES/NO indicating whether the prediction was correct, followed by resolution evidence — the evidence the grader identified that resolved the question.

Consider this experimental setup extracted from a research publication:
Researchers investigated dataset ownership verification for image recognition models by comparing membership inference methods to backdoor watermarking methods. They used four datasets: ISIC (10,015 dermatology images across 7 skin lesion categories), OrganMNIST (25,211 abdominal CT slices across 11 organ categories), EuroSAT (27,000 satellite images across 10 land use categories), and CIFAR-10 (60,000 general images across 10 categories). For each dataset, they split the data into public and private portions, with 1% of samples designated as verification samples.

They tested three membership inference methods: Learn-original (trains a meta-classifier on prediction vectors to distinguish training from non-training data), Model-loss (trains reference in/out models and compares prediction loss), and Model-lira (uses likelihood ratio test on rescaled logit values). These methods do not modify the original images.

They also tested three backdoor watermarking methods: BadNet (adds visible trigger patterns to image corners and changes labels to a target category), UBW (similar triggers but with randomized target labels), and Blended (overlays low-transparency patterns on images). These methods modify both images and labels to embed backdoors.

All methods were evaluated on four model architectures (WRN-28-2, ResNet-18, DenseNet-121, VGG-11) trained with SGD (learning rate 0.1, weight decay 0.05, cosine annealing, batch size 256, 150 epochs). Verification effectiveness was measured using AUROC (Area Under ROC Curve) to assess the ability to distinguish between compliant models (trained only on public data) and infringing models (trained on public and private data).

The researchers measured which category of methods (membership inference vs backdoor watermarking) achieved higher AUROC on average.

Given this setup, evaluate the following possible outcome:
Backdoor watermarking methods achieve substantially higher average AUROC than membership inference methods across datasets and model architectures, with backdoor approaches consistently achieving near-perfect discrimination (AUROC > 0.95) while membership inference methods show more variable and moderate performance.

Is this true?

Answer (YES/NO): NO